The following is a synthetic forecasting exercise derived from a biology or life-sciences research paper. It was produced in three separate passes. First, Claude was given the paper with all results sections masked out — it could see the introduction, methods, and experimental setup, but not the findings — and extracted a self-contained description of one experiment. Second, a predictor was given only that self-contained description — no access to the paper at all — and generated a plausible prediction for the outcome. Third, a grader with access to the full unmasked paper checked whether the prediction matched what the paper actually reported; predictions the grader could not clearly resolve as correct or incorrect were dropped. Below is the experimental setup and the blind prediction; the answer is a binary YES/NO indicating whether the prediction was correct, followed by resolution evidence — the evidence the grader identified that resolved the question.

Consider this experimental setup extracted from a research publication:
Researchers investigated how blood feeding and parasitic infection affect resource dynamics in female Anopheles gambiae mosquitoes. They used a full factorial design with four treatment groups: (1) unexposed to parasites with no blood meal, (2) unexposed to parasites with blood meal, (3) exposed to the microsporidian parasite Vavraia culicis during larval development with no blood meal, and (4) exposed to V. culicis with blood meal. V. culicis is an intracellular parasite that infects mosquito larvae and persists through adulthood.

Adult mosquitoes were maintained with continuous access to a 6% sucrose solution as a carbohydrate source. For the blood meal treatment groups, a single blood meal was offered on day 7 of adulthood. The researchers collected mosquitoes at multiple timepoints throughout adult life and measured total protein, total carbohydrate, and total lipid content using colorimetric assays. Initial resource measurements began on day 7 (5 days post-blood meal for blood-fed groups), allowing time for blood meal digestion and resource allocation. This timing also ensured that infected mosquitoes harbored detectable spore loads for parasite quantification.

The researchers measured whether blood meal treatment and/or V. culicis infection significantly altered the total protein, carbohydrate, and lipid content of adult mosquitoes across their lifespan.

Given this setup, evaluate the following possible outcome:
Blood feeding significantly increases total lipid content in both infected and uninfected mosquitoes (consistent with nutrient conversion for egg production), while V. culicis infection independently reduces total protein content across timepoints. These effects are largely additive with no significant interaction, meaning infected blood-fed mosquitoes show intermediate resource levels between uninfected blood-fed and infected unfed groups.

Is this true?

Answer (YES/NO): NO